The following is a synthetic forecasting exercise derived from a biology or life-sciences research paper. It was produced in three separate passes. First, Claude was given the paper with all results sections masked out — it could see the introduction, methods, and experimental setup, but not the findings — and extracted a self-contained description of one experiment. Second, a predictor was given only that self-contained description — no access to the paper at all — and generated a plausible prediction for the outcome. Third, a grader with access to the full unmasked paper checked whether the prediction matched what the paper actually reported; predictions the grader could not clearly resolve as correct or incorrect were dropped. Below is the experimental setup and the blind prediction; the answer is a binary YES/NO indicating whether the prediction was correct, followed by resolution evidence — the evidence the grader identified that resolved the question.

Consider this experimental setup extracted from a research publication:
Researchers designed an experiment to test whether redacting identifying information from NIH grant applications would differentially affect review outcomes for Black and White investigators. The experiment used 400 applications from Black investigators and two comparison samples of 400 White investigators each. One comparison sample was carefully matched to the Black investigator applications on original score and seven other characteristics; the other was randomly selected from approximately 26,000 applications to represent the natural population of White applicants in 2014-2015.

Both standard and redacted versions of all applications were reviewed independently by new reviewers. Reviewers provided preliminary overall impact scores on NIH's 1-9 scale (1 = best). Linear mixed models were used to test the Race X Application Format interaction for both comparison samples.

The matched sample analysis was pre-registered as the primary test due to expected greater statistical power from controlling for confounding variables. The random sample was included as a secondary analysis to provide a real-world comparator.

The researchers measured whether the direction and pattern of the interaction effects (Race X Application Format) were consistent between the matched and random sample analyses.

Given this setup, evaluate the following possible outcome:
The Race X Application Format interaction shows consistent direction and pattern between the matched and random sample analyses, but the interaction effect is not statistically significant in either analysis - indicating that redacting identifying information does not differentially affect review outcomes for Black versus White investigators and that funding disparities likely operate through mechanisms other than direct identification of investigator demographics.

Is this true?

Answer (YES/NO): NO